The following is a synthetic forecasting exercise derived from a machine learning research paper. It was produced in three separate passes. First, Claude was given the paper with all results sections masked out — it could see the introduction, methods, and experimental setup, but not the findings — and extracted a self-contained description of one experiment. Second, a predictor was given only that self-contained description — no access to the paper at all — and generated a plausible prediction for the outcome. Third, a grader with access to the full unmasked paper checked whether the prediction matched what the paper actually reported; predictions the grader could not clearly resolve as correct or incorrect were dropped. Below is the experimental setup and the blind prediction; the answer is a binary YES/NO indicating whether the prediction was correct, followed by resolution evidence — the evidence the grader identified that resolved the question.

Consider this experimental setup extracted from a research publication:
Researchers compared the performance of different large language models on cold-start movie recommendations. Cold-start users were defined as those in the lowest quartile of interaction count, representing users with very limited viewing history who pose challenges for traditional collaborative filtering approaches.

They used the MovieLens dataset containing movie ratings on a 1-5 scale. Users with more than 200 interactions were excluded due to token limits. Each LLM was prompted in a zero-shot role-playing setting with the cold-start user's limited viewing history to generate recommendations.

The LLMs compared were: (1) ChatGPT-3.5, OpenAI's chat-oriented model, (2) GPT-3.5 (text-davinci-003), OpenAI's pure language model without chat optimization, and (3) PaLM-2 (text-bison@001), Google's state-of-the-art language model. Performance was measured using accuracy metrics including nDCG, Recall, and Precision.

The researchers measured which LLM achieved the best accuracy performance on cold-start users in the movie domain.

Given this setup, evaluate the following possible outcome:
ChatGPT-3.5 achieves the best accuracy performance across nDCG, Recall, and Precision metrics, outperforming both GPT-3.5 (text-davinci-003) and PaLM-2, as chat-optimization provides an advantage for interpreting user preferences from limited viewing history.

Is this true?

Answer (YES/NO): NO